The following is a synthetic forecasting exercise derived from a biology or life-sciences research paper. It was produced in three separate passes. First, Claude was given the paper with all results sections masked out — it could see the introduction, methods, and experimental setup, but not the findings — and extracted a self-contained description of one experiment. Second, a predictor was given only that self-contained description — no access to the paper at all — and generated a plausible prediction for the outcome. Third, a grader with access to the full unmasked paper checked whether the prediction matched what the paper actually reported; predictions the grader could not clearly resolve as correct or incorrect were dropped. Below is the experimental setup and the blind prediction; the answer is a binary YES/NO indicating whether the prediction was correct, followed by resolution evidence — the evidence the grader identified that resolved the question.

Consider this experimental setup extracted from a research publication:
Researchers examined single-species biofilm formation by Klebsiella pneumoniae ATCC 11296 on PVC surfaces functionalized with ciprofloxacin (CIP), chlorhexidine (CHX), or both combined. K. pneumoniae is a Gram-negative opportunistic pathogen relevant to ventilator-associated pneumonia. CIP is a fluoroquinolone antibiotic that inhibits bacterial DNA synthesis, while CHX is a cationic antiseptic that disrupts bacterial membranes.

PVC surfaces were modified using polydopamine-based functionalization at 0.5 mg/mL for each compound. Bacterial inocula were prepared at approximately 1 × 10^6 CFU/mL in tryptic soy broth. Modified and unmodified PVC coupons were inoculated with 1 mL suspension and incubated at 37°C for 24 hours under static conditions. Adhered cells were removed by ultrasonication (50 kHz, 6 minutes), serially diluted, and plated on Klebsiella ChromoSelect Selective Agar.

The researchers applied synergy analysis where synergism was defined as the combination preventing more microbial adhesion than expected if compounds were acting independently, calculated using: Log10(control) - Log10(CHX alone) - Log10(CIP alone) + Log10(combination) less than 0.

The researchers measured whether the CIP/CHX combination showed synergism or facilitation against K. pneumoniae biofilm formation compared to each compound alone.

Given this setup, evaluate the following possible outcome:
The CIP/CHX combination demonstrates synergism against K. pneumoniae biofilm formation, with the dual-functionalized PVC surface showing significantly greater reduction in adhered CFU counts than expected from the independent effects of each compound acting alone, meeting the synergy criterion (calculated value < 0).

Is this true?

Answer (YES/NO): NO